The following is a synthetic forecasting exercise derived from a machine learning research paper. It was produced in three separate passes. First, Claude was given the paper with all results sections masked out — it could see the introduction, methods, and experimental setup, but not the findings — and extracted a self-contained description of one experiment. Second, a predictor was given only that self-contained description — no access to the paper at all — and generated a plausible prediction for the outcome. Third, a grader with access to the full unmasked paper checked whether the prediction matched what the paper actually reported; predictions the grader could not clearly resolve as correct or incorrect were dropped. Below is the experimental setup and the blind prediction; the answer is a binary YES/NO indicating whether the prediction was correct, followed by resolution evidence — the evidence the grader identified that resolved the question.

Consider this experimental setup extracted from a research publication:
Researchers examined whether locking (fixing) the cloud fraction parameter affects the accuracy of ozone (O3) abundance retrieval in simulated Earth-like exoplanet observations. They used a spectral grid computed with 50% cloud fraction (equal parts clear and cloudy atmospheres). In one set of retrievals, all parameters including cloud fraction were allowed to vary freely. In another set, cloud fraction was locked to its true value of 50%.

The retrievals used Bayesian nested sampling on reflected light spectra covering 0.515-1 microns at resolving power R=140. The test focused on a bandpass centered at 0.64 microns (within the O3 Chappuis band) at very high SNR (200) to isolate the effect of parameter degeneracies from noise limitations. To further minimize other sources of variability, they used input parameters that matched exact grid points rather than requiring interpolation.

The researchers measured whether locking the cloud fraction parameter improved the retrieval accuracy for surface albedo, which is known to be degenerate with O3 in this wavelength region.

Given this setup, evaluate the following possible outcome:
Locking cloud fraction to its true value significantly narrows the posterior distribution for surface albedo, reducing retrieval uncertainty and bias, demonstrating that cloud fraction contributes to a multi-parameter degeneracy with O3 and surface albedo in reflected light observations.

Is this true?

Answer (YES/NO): YES